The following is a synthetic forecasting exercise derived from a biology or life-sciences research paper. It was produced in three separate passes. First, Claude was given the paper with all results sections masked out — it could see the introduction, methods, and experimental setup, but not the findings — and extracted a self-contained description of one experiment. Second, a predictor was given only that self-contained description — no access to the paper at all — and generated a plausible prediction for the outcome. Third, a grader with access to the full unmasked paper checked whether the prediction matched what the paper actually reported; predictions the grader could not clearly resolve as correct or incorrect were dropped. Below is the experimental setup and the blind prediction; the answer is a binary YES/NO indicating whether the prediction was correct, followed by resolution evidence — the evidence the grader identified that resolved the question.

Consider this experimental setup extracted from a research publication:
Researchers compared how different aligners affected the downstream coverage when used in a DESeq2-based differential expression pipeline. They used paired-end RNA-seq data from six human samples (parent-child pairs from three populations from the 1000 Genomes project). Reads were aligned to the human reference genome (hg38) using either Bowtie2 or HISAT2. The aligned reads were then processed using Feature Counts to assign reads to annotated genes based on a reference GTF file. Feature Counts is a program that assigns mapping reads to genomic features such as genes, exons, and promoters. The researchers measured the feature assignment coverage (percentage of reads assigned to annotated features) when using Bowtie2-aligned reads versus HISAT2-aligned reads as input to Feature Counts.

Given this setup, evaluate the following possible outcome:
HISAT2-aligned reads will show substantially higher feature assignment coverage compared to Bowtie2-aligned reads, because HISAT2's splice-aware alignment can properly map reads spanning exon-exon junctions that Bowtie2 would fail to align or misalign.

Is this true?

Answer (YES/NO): NO